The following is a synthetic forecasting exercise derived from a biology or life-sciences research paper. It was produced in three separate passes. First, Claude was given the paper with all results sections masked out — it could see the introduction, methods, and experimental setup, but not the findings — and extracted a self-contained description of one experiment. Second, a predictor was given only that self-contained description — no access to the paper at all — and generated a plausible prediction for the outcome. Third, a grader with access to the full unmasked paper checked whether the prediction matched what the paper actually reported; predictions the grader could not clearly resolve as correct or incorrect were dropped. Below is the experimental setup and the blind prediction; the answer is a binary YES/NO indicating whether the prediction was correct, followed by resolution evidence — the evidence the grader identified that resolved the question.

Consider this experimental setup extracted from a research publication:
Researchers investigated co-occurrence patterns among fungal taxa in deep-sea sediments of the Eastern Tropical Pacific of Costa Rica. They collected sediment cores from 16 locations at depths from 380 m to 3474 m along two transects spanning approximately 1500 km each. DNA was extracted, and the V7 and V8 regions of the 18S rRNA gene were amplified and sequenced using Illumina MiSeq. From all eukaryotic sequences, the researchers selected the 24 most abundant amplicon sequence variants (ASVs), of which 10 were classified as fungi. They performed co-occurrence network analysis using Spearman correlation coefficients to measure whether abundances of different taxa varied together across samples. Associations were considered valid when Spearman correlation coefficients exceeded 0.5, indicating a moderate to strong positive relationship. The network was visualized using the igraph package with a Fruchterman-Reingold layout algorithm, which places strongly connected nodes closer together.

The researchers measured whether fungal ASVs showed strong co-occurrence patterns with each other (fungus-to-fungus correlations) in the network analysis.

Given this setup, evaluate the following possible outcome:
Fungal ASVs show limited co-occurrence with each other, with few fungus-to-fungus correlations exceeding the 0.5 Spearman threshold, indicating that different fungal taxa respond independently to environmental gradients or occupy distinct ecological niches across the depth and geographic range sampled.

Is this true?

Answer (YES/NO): NO